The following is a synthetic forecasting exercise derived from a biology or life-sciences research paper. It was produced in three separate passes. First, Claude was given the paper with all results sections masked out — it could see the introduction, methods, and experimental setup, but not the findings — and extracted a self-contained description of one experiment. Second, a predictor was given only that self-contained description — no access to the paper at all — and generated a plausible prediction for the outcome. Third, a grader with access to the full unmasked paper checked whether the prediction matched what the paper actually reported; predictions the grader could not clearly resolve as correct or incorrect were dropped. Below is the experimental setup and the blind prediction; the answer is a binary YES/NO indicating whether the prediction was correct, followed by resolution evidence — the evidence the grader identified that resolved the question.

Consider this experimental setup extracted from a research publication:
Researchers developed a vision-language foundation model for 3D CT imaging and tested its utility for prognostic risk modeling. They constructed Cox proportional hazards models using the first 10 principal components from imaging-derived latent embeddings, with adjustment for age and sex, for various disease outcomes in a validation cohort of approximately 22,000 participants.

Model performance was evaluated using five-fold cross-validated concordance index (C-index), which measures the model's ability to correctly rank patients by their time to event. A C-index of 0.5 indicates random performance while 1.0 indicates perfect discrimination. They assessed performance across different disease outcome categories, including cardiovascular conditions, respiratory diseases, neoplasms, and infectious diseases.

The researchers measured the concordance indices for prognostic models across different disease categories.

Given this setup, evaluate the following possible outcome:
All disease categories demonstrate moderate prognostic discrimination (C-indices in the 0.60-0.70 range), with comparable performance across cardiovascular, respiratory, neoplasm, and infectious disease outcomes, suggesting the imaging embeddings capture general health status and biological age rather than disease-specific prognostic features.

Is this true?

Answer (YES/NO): NO